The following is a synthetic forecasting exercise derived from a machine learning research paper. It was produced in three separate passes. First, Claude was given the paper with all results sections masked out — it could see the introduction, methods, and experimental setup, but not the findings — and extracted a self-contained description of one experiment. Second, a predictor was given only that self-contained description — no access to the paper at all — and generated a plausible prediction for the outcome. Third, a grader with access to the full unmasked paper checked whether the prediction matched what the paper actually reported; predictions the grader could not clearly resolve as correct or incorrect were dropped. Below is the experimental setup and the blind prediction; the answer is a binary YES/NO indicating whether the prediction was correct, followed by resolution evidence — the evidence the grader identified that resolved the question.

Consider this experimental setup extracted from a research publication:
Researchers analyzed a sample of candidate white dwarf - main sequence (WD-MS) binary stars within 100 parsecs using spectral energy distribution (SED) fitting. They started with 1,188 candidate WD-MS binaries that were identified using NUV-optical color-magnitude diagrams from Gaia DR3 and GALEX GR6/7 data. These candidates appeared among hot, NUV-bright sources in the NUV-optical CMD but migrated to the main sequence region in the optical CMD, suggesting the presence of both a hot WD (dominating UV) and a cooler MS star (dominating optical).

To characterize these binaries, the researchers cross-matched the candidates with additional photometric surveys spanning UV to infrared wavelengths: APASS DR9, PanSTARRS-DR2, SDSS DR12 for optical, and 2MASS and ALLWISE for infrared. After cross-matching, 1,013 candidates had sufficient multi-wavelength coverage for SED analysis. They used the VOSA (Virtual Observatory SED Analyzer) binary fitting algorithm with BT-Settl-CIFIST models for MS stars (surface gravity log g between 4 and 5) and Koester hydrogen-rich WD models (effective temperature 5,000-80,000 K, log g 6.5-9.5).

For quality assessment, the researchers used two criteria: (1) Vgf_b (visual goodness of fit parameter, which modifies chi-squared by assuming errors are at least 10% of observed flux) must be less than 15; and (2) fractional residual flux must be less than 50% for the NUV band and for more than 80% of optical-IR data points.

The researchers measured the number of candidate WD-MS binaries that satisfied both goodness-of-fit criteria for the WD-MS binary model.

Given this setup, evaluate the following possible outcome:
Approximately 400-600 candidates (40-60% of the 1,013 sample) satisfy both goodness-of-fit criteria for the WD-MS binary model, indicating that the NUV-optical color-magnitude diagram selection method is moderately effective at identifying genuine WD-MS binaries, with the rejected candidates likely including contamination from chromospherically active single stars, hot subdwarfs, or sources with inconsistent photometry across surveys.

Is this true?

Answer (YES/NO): YES